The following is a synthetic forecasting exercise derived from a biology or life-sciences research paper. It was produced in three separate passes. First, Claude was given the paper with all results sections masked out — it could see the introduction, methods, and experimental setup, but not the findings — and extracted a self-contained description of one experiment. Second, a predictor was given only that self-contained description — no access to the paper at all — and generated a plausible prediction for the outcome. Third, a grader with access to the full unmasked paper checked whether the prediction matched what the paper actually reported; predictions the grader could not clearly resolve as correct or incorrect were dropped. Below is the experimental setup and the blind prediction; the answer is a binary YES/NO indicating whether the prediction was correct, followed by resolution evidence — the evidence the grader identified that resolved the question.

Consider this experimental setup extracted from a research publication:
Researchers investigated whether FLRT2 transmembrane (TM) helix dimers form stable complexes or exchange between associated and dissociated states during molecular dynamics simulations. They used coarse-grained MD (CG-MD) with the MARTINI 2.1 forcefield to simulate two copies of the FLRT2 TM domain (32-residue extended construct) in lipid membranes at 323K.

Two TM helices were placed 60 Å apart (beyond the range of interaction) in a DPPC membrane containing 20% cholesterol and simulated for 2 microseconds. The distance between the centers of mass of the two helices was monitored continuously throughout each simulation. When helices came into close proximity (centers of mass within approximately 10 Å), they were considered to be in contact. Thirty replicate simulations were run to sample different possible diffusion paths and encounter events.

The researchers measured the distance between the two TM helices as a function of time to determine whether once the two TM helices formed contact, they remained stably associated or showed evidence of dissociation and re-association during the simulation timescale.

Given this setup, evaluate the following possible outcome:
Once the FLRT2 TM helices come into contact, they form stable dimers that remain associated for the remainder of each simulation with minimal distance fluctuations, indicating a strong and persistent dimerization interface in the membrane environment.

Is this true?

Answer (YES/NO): YES